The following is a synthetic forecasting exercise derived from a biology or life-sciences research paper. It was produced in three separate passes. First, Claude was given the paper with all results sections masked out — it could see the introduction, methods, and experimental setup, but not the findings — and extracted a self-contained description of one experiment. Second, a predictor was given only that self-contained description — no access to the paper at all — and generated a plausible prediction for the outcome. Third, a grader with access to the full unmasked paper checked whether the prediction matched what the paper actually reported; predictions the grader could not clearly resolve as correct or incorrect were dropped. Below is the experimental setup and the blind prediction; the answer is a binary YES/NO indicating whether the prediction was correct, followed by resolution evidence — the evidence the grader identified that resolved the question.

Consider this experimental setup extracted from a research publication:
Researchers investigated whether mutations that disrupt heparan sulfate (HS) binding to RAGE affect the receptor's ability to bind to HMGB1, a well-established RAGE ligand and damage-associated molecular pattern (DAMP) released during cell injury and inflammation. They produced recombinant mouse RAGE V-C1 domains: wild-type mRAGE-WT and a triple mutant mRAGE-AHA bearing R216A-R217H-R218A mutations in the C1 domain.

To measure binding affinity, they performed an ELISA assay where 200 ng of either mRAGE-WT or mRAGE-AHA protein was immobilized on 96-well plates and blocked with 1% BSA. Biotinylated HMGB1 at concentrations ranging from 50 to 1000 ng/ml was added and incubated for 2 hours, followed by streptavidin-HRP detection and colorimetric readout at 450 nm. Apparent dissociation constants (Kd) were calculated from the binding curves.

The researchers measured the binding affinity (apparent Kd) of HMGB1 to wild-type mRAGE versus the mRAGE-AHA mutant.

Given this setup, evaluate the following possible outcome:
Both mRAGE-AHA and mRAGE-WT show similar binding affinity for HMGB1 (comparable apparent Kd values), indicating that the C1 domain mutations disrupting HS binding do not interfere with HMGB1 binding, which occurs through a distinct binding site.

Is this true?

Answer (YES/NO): YES